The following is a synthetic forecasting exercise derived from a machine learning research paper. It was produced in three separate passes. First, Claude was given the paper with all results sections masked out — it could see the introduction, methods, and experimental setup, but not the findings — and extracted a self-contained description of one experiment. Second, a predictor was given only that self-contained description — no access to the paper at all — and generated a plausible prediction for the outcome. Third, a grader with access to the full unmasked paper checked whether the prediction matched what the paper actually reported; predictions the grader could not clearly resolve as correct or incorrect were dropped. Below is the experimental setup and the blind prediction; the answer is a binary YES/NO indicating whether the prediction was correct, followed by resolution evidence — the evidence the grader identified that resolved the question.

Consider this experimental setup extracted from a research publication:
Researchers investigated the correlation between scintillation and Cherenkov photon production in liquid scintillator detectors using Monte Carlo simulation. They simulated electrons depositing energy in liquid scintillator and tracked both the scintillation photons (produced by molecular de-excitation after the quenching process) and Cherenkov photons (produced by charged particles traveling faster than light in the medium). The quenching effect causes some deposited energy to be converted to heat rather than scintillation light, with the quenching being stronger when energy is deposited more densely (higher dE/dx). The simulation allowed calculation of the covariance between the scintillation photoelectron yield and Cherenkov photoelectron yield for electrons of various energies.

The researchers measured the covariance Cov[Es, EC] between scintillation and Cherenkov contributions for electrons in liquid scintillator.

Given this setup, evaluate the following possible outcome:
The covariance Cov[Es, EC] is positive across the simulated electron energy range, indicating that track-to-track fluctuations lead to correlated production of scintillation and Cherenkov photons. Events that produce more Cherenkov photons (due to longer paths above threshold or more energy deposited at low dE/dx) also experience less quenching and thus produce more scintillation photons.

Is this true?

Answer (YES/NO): YES